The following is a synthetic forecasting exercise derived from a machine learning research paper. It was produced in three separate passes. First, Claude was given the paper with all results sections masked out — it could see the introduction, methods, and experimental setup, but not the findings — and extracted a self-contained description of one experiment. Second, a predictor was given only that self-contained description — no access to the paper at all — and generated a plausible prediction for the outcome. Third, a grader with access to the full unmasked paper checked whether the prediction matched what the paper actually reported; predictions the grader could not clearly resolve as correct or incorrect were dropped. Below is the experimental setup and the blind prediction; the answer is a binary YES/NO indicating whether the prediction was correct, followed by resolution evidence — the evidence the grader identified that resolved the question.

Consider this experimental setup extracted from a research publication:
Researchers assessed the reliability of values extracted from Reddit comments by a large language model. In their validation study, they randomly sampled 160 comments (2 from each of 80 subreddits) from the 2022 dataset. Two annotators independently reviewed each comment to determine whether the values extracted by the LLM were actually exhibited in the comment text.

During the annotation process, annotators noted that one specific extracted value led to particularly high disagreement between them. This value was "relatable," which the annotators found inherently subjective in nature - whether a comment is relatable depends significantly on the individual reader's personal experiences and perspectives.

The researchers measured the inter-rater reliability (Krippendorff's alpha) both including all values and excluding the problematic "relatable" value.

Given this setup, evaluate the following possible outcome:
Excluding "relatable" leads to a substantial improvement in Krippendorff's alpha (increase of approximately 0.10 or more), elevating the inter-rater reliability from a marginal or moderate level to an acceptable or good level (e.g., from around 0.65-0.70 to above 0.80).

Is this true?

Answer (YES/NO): NO